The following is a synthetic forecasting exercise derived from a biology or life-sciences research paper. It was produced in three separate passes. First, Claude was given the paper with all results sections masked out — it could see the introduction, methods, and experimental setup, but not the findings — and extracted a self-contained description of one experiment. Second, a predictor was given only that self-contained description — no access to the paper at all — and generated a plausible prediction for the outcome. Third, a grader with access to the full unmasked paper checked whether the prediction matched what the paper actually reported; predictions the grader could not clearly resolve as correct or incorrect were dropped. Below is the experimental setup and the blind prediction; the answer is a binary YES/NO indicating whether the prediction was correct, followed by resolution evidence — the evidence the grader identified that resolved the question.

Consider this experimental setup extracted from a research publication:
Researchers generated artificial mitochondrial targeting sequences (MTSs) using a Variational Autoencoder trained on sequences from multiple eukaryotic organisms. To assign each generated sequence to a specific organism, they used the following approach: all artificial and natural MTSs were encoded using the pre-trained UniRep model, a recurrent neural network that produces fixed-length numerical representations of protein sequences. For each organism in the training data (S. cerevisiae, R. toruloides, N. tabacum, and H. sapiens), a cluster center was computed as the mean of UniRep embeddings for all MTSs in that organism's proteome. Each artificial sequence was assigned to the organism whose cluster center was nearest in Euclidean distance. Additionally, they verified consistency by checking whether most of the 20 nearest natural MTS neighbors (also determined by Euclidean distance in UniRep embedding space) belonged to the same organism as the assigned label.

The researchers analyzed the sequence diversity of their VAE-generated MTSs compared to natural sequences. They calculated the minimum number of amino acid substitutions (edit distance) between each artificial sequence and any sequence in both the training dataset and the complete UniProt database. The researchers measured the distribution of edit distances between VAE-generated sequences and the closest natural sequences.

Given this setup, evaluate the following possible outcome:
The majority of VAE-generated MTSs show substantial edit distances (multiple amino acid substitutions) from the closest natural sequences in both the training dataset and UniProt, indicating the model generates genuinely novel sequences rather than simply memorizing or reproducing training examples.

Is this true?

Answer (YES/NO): YES